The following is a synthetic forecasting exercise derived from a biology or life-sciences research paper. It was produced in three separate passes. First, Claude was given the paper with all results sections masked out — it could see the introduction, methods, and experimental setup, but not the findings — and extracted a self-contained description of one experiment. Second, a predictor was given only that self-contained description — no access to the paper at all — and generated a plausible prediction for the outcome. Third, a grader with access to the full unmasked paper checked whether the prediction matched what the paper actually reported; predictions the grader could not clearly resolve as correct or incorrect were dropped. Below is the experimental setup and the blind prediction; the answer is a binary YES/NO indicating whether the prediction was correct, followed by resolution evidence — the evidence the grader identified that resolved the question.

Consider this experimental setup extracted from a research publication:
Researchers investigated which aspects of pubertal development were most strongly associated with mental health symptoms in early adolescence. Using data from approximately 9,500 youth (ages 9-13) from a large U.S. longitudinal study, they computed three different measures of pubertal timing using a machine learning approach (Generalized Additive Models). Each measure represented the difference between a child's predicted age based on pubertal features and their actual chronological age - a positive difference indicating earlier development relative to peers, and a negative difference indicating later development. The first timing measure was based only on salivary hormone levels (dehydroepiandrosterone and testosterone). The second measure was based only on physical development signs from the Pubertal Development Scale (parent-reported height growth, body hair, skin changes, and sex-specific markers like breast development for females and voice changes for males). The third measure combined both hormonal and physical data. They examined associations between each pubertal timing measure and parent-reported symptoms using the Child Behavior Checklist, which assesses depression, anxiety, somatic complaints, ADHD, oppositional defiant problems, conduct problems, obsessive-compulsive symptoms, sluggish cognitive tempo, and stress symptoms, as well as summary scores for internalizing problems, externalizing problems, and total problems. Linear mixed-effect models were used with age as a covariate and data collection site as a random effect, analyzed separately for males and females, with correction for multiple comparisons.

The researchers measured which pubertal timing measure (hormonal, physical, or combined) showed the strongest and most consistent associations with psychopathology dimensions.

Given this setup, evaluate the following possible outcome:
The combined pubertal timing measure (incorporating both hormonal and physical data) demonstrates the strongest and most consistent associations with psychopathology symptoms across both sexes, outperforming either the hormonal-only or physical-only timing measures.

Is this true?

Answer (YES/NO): NO